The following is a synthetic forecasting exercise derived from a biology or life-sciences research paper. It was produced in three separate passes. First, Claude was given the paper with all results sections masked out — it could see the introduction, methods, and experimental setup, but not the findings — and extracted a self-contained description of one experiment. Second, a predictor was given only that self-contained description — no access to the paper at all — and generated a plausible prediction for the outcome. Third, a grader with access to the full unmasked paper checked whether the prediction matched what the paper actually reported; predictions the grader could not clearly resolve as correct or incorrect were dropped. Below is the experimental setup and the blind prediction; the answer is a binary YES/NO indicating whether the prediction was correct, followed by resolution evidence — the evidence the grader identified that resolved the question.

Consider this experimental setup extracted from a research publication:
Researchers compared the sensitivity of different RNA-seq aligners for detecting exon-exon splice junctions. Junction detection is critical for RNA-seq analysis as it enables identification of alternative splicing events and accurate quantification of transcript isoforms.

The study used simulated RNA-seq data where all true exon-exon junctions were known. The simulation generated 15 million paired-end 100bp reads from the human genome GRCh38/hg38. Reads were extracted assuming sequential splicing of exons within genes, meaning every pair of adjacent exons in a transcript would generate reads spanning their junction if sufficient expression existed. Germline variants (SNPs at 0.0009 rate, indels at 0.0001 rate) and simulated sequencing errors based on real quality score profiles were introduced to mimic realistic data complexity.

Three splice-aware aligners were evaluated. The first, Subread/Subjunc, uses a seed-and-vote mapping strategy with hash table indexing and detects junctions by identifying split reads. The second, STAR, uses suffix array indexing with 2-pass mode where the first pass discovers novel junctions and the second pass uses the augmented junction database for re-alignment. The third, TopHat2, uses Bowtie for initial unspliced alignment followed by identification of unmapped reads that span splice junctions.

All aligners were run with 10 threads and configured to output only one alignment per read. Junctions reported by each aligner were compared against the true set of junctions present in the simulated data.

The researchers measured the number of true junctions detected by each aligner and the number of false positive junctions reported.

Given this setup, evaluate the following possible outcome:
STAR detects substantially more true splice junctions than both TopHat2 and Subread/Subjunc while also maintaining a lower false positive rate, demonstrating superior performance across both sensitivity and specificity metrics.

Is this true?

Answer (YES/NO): NO